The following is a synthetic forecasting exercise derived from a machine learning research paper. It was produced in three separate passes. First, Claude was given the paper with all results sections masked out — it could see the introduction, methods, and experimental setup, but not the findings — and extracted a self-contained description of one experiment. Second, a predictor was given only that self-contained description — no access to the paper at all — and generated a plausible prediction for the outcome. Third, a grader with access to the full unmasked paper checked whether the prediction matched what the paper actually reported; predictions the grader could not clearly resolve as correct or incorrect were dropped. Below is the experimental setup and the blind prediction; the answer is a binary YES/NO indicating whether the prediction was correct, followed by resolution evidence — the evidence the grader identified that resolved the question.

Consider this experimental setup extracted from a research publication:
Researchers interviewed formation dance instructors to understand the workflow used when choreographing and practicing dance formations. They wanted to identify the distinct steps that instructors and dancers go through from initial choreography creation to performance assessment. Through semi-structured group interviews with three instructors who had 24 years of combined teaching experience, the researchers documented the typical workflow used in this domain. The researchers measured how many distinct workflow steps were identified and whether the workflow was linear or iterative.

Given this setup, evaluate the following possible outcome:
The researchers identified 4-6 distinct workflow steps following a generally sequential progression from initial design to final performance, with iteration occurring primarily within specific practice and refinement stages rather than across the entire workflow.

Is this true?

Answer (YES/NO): NO